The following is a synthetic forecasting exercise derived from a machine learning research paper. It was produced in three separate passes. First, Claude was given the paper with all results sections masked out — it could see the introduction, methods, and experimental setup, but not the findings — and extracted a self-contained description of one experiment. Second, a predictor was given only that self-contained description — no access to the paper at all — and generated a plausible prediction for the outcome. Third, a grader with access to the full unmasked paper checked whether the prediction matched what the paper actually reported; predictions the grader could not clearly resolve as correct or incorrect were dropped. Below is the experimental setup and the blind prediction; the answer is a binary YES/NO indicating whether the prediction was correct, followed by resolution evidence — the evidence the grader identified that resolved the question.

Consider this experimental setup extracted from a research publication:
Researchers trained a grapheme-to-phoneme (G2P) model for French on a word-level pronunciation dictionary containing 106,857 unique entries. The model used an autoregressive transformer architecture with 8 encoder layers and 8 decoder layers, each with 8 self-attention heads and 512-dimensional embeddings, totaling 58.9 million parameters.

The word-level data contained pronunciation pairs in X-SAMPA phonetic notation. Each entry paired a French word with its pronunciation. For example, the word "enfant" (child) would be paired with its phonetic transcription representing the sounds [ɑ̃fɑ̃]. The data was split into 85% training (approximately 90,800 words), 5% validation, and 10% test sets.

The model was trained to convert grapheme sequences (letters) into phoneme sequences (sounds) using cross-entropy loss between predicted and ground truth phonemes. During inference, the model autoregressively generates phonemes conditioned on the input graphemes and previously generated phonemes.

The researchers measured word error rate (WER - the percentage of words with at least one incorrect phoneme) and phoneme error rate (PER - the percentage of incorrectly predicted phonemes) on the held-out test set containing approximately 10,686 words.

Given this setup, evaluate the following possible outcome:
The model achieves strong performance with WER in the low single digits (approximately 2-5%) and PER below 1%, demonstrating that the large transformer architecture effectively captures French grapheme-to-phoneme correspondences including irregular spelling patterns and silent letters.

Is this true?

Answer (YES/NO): NO